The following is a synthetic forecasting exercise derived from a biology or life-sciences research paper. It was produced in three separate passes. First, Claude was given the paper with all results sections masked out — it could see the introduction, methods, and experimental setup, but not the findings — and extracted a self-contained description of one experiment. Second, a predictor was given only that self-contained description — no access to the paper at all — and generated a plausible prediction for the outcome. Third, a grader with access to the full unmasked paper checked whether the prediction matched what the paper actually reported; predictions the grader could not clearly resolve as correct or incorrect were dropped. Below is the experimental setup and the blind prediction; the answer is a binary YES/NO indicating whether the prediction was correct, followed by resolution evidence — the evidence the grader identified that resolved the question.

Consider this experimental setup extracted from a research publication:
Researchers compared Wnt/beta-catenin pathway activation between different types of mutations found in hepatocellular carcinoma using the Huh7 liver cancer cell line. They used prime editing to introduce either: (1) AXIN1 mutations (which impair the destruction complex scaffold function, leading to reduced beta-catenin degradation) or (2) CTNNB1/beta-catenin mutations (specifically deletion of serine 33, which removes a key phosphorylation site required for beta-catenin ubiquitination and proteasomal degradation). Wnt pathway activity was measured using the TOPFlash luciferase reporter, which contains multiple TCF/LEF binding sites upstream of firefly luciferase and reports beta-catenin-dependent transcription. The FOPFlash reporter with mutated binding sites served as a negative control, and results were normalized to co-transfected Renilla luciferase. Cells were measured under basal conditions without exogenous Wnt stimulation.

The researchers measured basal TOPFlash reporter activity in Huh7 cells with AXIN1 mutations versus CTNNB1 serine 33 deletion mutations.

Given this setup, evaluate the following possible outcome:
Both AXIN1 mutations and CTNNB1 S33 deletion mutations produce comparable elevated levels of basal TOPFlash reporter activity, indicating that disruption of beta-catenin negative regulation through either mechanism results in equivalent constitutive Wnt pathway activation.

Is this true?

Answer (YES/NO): NO